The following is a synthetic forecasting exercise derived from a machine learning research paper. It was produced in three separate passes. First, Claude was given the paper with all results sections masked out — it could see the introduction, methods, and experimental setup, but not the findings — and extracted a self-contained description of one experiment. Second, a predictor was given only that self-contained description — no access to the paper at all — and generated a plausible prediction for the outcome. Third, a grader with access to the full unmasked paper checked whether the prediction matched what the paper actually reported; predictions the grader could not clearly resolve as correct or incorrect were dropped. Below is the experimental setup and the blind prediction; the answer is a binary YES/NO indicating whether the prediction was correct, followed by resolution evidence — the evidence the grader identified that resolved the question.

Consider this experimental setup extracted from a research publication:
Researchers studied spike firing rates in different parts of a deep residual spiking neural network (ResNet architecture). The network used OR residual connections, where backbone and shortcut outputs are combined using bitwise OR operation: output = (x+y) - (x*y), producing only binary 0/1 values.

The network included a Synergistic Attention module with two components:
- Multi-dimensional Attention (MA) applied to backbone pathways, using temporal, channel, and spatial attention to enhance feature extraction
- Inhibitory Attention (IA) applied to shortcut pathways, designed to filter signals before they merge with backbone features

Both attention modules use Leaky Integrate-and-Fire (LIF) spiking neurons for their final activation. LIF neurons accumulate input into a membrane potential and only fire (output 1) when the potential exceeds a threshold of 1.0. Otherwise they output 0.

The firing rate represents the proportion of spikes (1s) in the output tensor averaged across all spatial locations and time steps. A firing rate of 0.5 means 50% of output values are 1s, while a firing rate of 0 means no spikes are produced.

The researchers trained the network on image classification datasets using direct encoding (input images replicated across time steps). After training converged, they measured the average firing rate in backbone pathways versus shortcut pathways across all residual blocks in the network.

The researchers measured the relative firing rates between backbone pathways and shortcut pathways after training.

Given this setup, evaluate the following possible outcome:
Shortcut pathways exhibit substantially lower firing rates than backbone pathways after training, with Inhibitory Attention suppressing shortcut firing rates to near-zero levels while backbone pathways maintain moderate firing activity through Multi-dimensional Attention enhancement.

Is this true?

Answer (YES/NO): YES